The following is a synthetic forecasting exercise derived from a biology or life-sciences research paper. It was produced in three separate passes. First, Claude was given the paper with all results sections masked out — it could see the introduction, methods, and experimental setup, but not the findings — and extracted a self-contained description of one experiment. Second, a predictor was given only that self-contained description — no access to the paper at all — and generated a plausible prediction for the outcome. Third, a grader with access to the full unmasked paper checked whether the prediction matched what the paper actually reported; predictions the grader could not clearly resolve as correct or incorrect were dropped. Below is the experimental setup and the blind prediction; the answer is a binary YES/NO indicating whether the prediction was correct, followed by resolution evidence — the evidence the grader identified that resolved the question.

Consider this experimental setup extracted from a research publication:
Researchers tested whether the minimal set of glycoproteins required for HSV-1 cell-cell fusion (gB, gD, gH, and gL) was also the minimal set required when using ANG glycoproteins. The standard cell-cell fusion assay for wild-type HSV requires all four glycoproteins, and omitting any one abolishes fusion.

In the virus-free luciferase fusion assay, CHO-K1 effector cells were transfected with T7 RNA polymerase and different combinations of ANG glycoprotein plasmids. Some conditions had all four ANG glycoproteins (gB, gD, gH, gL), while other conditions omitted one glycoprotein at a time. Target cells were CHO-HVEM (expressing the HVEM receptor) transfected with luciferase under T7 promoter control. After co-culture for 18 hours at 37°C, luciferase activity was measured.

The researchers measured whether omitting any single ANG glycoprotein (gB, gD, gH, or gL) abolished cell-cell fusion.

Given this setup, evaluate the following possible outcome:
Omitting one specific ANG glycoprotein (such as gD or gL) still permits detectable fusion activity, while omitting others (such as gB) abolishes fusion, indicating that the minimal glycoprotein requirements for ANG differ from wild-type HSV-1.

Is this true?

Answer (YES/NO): NO